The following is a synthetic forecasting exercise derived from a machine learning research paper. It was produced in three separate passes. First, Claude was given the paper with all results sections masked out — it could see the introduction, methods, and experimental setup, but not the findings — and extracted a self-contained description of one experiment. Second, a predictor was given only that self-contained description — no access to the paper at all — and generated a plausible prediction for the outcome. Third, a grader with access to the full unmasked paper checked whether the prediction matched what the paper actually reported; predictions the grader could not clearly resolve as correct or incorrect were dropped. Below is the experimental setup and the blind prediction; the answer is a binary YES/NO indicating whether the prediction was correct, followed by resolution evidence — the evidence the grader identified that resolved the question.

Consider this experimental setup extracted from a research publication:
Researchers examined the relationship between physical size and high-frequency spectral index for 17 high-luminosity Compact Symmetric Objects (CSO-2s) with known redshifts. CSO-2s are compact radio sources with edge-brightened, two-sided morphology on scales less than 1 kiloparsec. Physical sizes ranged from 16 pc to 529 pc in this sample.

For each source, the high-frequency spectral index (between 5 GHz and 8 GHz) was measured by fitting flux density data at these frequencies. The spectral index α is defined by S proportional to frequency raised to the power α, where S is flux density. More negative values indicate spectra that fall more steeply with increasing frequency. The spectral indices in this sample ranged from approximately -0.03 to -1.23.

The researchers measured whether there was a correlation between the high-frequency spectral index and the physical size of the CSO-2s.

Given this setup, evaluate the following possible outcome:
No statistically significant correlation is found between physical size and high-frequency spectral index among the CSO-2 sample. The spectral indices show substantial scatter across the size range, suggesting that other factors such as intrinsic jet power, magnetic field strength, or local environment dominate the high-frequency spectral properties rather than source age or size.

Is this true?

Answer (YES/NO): NO